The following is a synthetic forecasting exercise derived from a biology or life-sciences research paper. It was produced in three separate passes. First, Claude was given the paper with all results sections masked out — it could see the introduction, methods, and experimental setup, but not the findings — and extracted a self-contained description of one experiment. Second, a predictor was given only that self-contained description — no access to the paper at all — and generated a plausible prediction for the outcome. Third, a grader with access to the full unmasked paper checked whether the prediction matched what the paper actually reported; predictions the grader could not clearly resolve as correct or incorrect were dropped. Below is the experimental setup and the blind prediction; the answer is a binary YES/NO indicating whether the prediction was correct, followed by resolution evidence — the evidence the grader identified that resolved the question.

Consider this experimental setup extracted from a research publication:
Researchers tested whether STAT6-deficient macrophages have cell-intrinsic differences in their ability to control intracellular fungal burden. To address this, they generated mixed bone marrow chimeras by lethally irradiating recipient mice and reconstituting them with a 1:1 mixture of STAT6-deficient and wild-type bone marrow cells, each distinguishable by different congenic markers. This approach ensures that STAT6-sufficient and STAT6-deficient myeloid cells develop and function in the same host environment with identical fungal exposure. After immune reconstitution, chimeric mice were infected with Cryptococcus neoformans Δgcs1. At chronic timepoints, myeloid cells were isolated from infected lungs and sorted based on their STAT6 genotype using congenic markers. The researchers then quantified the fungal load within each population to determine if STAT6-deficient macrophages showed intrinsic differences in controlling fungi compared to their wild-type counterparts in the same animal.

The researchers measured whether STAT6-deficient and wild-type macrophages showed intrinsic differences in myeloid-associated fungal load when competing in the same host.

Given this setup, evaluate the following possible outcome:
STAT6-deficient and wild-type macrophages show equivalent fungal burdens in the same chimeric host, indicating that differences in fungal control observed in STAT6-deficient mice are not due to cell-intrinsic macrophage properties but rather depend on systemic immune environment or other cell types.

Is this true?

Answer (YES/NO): YES